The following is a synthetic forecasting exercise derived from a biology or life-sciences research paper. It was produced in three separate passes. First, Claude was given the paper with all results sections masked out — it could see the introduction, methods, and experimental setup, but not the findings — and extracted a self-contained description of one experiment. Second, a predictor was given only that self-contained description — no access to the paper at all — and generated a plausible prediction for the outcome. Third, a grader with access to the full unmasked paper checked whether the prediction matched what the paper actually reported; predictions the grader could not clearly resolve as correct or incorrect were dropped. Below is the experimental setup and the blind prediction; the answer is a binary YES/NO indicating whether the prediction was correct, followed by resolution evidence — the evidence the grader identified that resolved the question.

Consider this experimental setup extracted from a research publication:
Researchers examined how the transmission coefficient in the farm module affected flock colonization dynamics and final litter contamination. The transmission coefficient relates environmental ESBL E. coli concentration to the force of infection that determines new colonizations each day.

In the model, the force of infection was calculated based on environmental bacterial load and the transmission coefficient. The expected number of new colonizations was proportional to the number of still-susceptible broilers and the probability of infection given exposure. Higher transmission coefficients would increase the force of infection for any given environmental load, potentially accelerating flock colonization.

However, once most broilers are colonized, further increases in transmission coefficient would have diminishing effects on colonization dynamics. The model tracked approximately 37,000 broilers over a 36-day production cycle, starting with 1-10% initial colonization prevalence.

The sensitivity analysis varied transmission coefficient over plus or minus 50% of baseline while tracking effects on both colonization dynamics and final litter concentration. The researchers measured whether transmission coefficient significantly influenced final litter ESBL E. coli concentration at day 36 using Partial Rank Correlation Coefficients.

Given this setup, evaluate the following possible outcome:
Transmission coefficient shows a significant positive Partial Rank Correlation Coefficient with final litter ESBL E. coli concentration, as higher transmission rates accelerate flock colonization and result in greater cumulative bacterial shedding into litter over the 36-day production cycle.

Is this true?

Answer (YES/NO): NO